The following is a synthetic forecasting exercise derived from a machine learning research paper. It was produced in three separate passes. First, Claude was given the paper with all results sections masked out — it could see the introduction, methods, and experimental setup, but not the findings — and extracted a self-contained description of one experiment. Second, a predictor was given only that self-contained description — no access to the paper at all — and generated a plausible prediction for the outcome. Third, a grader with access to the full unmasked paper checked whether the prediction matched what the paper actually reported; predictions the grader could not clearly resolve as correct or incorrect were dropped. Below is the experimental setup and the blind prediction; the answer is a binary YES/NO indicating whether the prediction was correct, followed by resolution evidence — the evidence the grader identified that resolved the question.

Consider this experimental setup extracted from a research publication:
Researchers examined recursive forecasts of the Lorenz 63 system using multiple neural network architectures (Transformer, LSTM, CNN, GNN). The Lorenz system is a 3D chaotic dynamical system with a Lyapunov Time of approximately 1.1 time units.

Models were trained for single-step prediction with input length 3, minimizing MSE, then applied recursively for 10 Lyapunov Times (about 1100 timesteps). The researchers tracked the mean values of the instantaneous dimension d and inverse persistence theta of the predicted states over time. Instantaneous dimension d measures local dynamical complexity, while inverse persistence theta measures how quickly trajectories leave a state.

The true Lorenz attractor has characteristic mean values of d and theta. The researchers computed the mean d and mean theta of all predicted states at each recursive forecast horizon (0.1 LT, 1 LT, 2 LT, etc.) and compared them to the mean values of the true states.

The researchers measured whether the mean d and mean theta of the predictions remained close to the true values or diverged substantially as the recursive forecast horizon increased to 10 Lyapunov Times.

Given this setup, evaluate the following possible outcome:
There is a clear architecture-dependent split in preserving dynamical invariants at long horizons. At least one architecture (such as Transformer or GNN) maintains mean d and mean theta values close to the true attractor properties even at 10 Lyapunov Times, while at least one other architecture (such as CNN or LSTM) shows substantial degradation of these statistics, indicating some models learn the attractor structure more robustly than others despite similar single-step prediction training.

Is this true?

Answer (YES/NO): NO